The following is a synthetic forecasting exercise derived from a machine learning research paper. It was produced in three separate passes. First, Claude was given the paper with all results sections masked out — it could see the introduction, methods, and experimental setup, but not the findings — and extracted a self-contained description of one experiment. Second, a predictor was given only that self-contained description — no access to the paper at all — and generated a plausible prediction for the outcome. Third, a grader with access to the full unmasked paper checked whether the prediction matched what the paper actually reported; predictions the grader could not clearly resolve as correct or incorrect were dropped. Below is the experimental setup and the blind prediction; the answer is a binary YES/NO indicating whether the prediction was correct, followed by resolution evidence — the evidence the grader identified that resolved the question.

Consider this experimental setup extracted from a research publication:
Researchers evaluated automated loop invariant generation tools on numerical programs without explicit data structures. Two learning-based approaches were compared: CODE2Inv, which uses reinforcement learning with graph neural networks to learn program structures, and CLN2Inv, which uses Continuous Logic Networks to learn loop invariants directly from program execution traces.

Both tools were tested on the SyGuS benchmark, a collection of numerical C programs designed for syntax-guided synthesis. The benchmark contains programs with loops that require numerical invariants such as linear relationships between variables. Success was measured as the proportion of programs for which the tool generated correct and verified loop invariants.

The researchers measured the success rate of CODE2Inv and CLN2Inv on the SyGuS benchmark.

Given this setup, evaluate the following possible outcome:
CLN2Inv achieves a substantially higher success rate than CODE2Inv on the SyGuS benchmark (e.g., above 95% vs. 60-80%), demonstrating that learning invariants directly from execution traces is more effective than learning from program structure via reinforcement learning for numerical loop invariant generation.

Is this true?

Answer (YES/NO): NO